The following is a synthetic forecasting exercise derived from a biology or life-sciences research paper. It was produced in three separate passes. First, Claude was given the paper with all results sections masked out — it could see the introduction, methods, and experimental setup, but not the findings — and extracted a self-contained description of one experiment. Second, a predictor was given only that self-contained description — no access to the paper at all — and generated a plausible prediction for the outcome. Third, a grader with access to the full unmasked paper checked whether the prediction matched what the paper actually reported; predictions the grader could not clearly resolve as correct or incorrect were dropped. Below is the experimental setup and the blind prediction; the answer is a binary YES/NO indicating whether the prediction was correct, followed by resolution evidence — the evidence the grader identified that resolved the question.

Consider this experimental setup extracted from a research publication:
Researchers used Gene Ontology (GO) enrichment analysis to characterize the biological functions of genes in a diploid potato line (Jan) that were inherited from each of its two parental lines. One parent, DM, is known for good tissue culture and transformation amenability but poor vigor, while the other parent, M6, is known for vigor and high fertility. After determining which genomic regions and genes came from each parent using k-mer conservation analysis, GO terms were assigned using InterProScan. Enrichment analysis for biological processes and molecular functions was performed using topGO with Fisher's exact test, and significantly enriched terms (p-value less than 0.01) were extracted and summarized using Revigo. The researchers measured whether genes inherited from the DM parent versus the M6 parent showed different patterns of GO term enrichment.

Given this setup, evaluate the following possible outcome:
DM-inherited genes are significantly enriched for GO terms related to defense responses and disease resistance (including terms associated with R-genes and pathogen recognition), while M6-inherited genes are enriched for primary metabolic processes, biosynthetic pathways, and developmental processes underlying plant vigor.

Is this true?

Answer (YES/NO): NO